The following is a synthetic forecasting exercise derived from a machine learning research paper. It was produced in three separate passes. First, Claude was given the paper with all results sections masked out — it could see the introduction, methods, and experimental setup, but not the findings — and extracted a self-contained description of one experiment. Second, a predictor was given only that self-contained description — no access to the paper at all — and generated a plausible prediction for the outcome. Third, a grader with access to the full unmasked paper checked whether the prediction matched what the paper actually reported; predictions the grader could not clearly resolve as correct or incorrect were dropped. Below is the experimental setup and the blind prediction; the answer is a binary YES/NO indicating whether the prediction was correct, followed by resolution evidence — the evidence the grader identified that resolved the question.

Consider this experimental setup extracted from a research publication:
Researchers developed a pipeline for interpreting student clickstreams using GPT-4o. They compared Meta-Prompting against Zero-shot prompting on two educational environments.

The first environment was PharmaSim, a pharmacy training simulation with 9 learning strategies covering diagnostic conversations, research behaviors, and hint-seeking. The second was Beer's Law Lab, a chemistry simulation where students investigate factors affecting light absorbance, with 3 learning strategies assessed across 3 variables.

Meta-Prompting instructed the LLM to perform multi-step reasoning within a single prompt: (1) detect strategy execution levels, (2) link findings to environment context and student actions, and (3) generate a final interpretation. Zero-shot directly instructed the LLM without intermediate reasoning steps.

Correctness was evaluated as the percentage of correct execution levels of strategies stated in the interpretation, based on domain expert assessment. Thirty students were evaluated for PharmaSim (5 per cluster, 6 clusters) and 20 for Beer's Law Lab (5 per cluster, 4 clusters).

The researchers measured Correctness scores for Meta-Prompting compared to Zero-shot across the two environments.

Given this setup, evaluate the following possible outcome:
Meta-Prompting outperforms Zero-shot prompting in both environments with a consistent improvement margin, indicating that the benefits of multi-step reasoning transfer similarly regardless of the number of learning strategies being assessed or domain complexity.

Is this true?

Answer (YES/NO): NO